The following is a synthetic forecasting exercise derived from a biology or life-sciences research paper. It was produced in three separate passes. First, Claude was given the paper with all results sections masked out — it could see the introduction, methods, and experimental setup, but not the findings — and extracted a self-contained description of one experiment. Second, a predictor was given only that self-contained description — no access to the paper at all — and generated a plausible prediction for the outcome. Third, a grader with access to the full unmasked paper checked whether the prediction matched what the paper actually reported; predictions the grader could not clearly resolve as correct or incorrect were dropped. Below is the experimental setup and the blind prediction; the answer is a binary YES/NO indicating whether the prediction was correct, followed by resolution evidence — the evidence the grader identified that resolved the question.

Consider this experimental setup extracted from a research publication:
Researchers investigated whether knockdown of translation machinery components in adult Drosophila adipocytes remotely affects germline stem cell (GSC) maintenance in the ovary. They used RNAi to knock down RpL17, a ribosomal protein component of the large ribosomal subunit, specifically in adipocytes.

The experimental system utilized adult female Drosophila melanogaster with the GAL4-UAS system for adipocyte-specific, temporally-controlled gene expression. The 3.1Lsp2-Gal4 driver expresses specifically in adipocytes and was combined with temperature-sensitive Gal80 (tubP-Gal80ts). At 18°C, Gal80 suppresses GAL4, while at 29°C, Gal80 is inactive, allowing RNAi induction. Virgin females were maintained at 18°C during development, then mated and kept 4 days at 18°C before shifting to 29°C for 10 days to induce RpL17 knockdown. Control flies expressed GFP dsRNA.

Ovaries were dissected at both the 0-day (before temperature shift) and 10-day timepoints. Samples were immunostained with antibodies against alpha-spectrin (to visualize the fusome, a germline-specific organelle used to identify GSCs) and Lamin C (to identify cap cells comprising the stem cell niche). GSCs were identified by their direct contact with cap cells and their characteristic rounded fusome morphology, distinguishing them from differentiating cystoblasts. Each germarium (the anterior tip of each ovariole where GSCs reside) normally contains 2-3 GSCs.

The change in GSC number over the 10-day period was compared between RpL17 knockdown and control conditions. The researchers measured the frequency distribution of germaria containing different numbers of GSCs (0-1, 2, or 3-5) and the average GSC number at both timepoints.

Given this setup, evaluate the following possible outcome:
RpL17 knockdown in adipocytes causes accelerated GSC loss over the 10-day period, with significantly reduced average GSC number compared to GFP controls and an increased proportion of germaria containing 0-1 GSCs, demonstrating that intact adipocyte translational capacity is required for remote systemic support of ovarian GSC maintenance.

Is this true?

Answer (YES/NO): YES